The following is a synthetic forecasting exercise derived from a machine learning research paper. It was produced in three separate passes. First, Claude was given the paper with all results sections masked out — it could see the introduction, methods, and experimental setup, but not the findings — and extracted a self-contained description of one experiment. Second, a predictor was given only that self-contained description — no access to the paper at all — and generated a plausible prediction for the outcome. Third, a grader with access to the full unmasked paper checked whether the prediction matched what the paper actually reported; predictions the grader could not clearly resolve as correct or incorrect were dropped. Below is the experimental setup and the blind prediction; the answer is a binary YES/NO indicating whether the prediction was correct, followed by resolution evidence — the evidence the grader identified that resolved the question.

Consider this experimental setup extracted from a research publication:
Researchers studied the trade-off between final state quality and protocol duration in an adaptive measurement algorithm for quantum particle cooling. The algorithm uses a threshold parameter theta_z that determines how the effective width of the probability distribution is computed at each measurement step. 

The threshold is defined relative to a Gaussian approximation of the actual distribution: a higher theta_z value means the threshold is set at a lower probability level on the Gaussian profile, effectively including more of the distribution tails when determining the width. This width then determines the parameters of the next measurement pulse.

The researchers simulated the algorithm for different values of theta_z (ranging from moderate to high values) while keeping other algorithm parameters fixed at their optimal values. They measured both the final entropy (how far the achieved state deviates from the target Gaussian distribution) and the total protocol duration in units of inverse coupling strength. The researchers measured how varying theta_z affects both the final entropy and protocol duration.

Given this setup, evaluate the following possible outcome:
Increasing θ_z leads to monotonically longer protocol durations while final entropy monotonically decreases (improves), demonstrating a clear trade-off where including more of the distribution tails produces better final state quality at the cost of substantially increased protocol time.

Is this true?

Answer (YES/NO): NO